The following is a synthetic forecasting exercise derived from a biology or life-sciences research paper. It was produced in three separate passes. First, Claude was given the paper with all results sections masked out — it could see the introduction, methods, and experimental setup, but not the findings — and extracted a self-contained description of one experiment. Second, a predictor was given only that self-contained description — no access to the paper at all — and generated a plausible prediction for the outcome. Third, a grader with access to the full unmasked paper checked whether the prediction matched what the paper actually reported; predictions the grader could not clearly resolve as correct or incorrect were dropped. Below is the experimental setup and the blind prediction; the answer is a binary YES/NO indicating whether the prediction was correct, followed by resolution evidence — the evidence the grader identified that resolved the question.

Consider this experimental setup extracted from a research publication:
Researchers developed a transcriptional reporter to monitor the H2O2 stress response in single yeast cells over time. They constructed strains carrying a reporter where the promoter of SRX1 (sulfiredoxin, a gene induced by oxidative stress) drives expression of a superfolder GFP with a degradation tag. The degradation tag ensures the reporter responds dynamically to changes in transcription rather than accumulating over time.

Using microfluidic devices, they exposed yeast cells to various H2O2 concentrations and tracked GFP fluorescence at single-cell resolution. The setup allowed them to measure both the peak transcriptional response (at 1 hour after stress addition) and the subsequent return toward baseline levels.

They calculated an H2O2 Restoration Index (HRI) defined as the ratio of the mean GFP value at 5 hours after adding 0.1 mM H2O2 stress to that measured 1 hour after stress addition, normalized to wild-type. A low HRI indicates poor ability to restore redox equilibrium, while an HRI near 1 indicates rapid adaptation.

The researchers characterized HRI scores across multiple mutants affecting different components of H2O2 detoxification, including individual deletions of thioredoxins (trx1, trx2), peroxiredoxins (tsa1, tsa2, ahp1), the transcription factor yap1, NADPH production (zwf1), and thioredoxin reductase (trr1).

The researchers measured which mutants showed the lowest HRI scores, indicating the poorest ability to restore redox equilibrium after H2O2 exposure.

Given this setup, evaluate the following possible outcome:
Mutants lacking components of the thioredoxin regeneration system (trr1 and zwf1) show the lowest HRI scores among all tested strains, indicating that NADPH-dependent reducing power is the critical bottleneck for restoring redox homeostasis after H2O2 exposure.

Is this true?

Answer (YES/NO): NO